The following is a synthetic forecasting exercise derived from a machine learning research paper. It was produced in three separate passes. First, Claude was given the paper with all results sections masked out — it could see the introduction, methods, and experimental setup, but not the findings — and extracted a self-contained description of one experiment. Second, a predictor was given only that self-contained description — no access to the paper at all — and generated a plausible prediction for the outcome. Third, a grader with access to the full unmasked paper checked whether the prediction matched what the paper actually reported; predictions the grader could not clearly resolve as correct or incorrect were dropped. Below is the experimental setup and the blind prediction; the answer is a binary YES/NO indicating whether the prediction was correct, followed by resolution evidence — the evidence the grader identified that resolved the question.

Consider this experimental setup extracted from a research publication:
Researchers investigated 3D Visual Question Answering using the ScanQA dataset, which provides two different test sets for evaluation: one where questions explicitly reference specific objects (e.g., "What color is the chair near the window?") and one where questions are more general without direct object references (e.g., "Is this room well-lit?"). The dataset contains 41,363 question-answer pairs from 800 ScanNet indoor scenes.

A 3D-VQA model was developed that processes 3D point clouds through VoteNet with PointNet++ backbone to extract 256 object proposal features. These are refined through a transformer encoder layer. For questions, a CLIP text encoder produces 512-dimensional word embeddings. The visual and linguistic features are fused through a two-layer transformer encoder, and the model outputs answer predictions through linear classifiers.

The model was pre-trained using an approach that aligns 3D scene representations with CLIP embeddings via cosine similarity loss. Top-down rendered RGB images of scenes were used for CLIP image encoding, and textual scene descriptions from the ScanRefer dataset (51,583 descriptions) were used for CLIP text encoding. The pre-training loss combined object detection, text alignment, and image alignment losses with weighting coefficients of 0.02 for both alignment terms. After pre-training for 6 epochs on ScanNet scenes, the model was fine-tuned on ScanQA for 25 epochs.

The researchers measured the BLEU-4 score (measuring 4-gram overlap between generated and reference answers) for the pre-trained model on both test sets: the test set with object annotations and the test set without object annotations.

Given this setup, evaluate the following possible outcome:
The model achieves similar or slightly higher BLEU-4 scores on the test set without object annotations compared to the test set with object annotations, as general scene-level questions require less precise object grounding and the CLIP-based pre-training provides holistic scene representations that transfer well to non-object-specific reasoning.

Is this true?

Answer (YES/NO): NO